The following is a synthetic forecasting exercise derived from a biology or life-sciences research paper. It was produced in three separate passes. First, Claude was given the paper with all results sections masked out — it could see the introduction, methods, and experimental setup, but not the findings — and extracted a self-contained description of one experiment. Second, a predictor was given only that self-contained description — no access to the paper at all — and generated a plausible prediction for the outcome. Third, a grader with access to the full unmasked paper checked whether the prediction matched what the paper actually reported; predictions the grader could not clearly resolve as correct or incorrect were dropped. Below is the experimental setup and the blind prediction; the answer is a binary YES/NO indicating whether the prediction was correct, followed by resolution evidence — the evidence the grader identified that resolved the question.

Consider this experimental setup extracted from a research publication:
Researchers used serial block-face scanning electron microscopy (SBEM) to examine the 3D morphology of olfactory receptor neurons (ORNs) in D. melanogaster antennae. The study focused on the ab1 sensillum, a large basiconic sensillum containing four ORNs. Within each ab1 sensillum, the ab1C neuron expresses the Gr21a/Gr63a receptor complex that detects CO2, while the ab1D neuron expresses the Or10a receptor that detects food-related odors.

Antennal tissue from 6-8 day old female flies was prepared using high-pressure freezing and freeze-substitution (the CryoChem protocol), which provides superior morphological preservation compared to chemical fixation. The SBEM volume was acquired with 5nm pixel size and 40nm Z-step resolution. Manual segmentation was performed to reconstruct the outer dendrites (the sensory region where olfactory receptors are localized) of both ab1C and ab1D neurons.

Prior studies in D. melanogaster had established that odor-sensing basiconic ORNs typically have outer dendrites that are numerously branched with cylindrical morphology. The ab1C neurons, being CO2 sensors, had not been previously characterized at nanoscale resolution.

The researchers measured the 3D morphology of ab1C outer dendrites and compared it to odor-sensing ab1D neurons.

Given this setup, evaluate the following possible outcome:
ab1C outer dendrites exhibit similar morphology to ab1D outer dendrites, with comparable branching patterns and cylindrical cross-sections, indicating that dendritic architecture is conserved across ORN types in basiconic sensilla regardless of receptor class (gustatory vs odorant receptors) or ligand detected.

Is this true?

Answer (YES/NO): NO